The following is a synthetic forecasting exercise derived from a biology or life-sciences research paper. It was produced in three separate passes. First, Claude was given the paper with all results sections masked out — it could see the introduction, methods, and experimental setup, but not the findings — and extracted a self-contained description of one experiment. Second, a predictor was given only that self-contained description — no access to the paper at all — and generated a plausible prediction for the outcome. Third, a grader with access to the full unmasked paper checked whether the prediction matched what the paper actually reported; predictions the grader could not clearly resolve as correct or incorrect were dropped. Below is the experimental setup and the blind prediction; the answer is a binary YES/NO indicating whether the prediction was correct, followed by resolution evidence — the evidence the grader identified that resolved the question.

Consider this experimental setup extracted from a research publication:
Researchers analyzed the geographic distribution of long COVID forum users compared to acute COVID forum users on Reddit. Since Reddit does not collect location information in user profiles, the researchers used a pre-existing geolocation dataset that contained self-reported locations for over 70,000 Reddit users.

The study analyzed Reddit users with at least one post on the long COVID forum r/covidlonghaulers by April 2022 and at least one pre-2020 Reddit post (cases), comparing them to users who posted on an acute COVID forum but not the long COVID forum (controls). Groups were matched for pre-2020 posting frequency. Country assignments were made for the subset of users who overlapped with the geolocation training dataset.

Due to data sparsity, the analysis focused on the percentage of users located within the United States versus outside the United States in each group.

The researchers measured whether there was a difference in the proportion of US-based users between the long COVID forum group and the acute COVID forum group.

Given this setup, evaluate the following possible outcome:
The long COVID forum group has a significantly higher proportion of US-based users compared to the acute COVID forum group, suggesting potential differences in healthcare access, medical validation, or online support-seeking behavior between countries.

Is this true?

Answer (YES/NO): NO